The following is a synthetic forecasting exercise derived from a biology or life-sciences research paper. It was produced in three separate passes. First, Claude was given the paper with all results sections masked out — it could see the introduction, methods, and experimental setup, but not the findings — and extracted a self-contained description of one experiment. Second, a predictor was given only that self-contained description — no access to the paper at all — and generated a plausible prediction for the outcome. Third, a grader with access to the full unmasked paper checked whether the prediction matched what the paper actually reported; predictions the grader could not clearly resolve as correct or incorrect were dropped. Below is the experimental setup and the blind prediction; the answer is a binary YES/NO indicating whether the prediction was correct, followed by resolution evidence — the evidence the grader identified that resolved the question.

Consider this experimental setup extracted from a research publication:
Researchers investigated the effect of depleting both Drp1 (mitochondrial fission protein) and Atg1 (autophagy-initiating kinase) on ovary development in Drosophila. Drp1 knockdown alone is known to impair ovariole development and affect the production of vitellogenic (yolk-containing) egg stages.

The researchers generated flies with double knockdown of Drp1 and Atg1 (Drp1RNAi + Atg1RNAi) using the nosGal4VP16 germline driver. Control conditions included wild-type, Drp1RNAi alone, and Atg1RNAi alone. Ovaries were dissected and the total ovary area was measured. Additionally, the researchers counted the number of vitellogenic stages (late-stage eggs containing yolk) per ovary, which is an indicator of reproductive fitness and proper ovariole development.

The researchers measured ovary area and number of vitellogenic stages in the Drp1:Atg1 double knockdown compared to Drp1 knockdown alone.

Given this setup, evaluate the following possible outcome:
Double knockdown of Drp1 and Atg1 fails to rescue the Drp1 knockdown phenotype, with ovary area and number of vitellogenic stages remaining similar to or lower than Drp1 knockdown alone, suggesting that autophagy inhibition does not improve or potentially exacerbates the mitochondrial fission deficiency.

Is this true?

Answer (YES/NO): NO